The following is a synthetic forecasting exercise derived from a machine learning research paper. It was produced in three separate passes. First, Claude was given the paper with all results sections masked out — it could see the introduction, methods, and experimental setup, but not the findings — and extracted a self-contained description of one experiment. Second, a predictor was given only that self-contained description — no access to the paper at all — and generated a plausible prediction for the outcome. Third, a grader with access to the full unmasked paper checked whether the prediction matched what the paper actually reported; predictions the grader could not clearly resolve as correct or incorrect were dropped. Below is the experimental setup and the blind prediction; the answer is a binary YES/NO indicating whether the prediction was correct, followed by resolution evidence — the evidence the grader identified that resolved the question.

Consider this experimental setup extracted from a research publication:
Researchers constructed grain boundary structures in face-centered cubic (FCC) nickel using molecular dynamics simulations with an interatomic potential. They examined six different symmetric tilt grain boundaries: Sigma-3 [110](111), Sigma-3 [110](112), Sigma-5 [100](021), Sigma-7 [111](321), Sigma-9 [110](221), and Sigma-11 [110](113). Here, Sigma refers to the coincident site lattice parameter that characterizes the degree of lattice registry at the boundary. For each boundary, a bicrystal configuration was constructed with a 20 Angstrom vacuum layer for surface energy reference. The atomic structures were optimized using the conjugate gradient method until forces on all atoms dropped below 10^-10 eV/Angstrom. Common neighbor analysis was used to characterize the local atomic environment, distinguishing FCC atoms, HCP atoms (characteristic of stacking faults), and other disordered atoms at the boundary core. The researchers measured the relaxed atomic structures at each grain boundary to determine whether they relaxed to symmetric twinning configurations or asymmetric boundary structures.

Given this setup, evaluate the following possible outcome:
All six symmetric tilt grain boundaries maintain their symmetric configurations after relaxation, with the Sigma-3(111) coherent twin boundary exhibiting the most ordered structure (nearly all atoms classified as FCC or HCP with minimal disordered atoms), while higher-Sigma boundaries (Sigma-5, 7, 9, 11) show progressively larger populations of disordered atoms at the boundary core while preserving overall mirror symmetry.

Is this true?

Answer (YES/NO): NO